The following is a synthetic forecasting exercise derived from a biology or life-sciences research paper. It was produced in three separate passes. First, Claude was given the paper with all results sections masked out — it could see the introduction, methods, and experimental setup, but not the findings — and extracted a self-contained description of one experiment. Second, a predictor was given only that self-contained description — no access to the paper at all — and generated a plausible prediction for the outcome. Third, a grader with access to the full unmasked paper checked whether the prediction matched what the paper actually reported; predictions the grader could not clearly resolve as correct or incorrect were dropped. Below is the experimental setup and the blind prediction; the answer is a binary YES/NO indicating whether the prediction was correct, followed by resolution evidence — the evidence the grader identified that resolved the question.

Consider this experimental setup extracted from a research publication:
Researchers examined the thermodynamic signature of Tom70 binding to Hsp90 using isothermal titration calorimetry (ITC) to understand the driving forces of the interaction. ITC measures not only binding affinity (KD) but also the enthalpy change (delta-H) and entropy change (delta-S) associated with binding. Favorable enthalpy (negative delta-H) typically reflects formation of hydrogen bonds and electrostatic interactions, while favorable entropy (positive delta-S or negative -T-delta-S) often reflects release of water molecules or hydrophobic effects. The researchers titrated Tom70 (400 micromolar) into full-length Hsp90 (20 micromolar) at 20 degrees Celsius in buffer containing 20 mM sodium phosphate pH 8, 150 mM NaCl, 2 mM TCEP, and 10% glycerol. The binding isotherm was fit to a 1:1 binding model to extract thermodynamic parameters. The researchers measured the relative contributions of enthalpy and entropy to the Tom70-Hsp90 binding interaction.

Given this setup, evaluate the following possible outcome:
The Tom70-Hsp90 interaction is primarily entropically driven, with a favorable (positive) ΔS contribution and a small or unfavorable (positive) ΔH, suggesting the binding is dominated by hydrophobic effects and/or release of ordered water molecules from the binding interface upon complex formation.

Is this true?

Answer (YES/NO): YES